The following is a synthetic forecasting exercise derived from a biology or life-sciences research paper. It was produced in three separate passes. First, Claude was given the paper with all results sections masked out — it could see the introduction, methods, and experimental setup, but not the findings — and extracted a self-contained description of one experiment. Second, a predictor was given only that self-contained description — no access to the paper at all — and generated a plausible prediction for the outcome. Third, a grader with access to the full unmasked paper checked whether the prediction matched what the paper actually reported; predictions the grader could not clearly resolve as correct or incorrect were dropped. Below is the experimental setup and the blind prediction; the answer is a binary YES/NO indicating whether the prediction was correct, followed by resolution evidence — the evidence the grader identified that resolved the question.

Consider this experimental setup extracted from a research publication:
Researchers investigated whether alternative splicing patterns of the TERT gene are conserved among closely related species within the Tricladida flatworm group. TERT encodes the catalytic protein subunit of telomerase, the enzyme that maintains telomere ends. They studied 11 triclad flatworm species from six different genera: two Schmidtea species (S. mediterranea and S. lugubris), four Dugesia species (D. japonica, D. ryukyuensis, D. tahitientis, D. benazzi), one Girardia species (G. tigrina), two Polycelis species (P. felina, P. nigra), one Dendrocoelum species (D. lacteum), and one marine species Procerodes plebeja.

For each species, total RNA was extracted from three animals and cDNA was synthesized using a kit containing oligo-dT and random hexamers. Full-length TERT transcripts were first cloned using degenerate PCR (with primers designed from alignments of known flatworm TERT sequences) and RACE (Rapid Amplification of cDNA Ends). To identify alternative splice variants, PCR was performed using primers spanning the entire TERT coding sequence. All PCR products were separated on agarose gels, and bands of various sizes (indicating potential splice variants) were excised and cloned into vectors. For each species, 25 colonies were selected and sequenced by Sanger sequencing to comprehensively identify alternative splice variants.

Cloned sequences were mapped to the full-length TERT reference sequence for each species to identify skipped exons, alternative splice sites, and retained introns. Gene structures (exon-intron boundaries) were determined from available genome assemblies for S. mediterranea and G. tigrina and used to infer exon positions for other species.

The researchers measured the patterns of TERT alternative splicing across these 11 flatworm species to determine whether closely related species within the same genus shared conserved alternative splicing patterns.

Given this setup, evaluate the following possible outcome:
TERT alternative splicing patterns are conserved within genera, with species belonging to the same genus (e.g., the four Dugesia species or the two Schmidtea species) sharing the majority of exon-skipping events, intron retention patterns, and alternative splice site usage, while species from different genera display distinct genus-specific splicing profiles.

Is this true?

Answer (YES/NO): NO